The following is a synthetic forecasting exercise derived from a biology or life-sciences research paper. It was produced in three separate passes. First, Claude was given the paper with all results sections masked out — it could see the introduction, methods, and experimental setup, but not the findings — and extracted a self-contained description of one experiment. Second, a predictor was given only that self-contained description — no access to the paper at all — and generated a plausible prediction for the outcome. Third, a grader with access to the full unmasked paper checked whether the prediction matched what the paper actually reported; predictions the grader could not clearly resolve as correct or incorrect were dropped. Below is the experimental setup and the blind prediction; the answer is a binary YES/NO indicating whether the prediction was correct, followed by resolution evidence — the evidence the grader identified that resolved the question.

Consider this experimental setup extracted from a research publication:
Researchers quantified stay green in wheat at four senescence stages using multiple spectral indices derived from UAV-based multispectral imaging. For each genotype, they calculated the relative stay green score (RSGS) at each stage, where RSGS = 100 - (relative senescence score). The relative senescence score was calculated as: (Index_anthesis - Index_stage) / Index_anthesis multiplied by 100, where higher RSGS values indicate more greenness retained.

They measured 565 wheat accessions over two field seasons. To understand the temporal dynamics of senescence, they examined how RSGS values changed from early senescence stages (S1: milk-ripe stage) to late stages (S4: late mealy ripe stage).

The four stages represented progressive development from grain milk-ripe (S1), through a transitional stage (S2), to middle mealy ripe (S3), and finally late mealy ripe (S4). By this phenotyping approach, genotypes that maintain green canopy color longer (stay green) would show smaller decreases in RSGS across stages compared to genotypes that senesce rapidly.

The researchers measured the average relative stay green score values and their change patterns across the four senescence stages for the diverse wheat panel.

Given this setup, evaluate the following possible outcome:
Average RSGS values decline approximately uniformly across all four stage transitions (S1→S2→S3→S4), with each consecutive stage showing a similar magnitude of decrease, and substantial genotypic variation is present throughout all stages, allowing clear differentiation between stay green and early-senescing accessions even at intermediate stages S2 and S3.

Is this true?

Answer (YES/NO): NO